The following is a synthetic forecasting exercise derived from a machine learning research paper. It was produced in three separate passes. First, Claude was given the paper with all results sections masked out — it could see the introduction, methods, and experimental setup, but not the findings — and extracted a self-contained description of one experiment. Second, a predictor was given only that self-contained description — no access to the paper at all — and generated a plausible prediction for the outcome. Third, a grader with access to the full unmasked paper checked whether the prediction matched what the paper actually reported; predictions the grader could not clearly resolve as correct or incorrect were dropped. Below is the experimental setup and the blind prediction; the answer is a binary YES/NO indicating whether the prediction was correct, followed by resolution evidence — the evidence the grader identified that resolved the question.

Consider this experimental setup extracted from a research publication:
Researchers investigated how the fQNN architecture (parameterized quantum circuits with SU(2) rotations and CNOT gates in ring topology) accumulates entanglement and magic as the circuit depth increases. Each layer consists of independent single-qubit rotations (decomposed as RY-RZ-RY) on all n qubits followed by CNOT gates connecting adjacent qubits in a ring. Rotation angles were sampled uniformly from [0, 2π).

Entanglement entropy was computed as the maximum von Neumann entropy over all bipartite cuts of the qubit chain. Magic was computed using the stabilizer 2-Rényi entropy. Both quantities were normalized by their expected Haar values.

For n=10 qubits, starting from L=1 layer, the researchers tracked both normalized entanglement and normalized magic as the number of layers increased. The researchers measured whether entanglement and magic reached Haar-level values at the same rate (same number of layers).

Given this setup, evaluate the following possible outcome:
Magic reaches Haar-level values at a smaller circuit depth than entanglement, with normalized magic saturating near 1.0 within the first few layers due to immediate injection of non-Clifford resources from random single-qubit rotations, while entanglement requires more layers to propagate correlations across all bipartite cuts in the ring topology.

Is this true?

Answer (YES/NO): NO